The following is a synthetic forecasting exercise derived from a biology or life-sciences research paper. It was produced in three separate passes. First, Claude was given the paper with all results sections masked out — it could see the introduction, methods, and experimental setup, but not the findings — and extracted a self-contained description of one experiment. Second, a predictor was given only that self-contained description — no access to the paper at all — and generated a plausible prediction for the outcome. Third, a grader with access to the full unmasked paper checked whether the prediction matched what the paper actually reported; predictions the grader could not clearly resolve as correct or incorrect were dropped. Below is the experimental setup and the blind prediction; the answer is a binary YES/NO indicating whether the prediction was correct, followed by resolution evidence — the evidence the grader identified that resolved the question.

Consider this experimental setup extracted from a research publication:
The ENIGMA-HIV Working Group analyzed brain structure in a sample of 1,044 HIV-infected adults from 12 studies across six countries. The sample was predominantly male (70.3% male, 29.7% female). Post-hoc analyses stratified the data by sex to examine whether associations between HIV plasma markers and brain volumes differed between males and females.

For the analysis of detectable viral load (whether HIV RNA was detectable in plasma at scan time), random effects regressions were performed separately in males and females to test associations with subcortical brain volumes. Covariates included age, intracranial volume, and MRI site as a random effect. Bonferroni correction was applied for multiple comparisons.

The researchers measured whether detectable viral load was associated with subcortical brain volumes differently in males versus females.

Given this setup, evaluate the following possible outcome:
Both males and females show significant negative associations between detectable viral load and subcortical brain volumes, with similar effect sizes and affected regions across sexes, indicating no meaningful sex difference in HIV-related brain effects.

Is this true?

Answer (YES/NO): NO